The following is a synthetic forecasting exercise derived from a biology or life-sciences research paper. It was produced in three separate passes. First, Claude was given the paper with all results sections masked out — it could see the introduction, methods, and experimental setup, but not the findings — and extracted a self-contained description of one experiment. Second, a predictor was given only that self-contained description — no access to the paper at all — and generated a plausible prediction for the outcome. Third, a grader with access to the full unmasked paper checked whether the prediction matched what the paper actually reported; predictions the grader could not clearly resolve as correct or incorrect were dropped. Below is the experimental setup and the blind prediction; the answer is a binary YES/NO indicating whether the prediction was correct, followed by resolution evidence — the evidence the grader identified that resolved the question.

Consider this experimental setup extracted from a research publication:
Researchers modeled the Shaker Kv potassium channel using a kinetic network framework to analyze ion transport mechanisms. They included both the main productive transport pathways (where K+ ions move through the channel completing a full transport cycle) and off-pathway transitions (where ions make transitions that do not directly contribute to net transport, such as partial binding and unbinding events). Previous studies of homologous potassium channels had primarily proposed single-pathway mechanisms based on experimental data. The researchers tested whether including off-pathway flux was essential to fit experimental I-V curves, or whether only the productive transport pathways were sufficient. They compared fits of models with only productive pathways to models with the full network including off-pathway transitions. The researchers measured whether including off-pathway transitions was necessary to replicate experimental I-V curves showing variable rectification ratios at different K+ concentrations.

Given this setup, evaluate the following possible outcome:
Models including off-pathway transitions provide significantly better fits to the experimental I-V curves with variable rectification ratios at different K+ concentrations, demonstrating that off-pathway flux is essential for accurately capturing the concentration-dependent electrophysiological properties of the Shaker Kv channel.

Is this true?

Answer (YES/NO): YES